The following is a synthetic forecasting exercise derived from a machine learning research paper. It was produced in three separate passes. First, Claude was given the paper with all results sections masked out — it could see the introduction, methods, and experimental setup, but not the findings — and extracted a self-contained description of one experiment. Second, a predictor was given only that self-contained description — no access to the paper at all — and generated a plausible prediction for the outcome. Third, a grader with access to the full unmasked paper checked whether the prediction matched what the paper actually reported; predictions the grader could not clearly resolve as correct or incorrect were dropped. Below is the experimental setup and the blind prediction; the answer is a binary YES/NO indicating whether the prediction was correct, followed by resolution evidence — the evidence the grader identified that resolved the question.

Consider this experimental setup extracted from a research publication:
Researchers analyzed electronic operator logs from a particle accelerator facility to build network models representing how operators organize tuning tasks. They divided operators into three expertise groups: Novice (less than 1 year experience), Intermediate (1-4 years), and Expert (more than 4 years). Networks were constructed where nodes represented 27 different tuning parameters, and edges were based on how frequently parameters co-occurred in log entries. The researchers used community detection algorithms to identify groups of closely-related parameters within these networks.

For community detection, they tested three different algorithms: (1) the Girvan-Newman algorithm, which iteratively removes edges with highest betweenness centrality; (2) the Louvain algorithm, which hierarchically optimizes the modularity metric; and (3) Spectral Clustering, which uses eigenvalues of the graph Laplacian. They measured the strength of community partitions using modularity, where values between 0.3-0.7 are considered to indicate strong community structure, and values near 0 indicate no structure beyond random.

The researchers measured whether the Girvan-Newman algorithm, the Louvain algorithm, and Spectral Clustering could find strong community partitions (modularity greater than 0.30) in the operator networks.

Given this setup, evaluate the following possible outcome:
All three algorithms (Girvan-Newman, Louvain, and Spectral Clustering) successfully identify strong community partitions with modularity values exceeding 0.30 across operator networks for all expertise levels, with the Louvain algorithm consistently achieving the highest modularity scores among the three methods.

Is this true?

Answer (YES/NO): NO